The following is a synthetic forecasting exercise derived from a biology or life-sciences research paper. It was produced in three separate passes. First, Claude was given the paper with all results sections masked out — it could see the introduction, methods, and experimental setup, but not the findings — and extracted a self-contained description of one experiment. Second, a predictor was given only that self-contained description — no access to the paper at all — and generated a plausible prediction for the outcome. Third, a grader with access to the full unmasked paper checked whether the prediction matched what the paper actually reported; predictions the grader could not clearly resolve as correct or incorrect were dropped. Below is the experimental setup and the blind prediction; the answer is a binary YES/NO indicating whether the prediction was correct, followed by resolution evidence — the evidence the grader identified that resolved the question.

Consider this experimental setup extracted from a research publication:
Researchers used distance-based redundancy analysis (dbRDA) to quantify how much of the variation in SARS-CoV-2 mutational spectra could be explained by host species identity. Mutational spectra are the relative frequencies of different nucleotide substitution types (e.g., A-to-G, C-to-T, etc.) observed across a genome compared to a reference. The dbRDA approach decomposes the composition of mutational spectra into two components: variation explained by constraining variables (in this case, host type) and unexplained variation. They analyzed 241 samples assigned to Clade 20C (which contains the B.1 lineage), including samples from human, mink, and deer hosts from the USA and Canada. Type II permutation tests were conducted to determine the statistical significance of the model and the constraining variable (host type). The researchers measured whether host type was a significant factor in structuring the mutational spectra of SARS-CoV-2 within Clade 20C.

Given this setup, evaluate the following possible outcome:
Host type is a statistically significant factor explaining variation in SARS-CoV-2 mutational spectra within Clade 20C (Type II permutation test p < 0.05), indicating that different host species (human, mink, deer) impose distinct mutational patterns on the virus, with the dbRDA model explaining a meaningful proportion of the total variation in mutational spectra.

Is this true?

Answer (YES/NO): YES